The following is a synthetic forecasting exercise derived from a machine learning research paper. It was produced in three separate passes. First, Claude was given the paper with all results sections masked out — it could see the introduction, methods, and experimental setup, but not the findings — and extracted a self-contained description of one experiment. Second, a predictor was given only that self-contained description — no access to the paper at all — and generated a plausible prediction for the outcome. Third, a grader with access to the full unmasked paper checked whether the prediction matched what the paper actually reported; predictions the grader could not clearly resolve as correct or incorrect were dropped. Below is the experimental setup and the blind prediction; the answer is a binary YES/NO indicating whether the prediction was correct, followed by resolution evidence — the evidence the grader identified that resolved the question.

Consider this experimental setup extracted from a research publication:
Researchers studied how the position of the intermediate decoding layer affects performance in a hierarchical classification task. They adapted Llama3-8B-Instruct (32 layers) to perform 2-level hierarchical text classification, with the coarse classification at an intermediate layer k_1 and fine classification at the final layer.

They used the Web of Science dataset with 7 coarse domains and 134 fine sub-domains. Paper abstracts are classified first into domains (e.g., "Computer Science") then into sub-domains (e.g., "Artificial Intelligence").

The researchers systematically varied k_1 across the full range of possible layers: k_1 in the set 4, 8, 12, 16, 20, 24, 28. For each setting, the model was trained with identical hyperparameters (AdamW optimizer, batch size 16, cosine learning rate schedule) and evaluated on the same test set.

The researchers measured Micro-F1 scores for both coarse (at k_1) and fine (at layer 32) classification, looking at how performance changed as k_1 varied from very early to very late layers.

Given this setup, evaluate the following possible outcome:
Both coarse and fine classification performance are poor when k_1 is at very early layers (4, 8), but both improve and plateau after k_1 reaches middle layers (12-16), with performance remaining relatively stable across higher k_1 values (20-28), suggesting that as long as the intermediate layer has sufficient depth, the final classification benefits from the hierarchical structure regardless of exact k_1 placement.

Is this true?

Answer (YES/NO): NO